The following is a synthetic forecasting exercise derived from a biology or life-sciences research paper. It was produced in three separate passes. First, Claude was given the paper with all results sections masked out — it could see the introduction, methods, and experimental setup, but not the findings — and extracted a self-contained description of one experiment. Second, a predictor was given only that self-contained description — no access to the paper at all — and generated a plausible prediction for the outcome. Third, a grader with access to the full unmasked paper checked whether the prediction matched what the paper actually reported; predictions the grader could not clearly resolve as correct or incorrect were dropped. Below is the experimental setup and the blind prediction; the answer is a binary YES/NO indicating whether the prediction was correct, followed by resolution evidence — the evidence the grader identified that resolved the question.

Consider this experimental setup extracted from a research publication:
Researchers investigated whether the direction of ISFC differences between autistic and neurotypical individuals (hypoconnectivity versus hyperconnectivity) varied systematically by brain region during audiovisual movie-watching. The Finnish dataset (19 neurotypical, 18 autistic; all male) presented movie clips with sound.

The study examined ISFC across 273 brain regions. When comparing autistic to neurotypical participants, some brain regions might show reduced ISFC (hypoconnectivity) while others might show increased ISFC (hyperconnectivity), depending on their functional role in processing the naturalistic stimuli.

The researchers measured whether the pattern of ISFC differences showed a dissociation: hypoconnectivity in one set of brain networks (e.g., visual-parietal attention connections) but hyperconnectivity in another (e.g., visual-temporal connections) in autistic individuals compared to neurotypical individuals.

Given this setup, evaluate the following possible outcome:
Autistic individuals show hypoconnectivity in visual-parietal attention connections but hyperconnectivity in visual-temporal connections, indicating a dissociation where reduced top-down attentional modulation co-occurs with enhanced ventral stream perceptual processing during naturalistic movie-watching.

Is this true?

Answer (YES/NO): YES